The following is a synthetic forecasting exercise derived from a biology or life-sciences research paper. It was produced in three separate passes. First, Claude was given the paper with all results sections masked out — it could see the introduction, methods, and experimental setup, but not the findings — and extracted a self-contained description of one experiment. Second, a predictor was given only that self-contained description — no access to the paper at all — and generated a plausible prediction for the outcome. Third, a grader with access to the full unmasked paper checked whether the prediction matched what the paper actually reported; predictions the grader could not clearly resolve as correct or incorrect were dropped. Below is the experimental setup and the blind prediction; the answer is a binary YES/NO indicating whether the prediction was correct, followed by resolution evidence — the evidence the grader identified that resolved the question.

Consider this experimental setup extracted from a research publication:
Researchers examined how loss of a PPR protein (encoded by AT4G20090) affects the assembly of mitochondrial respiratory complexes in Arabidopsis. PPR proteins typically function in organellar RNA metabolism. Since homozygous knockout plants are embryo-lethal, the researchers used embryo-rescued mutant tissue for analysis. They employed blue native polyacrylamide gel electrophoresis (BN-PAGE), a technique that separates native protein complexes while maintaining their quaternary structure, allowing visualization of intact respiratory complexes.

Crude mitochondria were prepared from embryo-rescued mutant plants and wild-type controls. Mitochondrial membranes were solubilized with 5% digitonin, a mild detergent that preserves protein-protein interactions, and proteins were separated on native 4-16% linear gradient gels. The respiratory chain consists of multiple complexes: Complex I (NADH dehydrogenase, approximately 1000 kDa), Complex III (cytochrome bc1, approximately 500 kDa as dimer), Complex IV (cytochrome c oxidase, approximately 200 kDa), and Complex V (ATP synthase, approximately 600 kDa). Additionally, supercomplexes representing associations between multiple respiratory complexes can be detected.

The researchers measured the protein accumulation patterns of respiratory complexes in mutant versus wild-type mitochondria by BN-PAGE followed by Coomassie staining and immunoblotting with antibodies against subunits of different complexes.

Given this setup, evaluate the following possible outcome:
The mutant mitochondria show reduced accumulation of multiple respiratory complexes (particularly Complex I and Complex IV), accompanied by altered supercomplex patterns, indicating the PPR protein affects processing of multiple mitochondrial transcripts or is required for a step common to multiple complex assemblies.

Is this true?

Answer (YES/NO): NO